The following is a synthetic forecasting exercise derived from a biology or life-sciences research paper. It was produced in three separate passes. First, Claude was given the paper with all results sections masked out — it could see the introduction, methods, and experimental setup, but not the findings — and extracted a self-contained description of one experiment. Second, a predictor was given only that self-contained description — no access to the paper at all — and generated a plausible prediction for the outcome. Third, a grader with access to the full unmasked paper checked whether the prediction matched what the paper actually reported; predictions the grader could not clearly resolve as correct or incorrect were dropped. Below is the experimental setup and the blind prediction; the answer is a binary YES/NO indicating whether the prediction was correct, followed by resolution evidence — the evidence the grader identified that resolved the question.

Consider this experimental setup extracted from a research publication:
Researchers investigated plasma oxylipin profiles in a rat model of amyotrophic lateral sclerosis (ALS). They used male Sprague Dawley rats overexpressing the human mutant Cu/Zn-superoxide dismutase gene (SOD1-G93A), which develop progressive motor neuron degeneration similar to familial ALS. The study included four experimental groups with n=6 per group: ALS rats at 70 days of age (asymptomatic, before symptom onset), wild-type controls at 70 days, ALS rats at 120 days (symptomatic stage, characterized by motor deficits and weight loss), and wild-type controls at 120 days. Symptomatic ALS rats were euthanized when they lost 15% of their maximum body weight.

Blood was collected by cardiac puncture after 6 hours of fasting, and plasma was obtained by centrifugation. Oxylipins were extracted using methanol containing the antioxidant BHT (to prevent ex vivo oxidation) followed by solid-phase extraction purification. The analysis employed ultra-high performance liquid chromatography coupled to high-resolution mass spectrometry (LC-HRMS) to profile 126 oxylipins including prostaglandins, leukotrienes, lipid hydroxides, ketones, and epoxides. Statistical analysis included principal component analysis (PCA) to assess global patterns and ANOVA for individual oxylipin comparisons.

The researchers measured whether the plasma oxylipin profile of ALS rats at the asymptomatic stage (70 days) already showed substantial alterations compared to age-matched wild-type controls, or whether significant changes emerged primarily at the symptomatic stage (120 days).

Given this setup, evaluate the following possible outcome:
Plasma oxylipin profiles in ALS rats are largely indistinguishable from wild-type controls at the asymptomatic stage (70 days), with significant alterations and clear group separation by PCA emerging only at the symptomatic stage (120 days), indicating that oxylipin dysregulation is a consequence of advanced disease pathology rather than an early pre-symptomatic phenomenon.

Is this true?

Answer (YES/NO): YES